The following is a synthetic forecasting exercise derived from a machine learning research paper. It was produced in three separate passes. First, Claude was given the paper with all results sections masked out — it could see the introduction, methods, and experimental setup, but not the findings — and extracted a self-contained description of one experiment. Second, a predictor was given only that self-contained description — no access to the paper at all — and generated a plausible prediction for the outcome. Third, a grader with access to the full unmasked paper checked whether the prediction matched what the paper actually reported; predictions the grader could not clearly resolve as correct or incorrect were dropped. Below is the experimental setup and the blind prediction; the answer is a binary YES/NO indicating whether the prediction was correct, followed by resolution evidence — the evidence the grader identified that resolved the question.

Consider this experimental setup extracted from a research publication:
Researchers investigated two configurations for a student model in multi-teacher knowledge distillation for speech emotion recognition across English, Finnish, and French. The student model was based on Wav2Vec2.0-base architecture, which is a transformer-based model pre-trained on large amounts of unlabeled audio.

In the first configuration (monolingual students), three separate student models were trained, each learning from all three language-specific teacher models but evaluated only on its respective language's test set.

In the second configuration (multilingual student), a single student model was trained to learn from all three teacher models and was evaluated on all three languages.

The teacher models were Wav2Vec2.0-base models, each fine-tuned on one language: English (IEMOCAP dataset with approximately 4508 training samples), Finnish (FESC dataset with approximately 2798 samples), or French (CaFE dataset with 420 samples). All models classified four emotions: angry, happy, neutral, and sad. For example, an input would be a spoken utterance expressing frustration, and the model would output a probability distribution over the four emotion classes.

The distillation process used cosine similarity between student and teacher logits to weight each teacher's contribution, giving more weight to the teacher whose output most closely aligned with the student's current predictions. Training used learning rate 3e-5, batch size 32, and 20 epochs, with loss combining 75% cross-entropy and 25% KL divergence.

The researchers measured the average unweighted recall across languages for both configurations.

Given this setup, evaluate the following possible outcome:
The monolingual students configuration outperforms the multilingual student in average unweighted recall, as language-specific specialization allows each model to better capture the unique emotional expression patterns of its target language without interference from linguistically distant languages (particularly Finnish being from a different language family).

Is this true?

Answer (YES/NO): NO